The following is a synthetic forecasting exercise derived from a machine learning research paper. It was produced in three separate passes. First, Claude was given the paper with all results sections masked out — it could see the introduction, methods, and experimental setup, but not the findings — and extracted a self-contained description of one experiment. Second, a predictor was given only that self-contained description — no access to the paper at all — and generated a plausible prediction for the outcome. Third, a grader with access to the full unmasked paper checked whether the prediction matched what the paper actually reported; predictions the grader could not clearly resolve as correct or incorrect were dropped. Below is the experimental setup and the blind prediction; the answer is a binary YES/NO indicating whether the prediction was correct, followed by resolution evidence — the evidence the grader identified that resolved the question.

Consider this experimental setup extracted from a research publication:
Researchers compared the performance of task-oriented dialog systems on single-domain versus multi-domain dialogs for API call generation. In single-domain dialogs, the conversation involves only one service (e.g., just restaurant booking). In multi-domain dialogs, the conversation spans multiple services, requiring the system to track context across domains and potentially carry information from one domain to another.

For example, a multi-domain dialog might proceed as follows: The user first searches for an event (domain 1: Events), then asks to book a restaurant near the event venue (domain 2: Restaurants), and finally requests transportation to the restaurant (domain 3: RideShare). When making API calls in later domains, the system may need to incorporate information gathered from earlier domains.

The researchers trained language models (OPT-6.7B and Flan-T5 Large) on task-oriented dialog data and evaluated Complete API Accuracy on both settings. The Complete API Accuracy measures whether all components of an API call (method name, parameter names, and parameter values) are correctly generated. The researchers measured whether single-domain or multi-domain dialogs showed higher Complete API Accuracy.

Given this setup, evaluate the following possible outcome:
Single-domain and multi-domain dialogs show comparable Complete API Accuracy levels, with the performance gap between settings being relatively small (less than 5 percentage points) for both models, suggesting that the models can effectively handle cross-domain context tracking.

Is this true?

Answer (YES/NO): NO